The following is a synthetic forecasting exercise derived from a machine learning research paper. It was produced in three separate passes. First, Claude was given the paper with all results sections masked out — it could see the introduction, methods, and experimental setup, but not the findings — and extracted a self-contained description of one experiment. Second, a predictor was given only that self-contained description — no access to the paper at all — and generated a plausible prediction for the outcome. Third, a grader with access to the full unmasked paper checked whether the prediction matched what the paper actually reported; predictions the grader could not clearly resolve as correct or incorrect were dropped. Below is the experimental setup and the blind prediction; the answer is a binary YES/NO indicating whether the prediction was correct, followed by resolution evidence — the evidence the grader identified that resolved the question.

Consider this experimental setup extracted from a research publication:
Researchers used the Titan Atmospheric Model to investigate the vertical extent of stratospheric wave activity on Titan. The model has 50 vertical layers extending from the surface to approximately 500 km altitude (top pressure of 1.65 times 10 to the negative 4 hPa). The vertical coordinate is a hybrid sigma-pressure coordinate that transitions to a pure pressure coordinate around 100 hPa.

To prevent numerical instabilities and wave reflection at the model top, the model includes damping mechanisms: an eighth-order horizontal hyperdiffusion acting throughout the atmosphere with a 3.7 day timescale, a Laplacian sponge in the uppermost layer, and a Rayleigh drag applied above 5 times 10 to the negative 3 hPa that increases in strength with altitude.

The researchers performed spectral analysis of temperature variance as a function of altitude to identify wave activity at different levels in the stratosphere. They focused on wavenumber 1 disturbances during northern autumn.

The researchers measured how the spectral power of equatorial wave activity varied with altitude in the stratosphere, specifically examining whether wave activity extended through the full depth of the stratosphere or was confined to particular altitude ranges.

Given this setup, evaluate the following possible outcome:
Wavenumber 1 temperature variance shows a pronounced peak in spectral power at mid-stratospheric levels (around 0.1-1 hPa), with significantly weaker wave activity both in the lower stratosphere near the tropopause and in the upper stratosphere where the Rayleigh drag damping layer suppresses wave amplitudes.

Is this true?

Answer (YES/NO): NO